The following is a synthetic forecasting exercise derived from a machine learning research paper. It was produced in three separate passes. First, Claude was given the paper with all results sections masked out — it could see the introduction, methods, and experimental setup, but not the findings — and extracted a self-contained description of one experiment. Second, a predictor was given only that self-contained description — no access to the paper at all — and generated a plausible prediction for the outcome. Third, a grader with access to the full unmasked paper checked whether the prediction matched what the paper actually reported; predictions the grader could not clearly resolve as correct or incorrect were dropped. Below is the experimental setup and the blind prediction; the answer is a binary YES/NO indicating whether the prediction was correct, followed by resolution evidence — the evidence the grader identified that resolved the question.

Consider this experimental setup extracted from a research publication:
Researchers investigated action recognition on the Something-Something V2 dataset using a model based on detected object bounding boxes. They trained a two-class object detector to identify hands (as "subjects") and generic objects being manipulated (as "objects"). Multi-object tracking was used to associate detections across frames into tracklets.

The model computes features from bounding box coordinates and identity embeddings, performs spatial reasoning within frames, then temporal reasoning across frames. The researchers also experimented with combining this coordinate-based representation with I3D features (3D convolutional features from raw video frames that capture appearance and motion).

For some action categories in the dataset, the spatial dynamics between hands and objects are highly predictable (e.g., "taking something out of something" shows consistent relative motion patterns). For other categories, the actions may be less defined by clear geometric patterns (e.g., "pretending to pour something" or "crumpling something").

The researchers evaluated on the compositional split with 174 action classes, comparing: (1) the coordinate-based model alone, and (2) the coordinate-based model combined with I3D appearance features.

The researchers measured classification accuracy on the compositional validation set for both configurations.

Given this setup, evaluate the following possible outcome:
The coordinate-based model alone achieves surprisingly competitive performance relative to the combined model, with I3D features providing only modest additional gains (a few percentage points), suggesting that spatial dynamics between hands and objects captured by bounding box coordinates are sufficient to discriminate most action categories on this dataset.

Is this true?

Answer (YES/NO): NO